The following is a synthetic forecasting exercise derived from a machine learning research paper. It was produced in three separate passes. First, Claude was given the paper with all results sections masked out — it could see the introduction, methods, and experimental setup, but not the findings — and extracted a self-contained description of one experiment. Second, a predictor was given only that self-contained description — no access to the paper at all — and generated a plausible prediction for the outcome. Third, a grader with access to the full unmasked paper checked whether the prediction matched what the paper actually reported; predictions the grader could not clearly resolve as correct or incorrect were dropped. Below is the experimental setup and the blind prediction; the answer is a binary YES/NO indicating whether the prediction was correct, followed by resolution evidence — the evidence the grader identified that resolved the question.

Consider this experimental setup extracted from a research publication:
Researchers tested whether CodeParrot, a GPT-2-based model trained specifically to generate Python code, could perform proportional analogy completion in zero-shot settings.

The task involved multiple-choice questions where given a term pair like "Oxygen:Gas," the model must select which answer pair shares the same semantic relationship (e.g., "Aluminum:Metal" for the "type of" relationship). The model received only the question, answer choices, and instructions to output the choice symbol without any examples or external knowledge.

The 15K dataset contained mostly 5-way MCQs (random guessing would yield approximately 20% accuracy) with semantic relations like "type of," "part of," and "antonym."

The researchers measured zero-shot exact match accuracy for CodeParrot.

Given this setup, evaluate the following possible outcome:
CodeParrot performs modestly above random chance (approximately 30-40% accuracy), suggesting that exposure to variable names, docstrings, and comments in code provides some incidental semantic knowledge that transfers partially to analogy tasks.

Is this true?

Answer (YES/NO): NO